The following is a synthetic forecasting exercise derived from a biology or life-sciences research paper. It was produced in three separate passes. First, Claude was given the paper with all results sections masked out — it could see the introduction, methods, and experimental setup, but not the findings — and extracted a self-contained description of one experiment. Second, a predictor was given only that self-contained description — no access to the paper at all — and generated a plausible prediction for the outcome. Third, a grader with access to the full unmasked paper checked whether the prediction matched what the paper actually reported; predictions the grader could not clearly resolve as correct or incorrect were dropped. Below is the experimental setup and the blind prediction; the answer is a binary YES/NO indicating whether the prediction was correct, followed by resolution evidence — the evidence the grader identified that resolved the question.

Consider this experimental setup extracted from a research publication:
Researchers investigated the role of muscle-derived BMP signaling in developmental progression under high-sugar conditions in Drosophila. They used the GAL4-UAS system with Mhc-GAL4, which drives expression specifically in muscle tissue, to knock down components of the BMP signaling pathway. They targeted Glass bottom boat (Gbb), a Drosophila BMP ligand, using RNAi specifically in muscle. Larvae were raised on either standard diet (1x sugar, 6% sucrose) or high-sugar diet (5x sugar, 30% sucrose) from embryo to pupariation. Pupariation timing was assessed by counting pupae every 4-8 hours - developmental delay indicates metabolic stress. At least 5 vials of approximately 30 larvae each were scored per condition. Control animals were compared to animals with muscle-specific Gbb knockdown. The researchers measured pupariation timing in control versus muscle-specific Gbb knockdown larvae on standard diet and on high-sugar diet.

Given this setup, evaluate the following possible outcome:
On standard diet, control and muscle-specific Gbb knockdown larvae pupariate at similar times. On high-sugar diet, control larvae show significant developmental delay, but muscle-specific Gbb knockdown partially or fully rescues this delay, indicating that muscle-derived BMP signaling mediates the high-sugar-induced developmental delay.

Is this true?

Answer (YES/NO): NO